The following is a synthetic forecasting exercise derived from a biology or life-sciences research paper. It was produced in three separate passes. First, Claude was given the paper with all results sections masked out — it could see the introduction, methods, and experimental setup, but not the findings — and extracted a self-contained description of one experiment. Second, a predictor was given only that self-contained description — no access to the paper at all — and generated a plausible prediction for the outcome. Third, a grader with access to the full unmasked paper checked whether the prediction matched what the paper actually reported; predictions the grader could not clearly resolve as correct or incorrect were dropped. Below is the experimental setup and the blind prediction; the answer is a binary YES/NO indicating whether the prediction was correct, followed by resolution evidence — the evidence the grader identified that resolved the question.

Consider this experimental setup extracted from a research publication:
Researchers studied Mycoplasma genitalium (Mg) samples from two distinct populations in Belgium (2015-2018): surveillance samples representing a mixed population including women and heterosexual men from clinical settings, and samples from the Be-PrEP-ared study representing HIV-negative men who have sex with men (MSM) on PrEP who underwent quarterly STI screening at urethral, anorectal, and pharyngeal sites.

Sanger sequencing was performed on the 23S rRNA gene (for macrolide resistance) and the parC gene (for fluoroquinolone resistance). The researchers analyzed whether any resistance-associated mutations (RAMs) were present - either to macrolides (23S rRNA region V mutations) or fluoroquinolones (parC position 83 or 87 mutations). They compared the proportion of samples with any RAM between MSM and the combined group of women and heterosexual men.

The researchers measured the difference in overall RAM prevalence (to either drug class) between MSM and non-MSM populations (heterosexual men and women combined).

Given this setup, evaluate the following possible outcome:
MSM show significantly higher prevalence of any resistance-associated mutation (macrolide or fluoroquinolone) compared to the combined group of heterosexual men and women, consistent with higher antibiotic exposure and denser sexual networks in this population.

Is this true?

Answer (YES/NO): YES